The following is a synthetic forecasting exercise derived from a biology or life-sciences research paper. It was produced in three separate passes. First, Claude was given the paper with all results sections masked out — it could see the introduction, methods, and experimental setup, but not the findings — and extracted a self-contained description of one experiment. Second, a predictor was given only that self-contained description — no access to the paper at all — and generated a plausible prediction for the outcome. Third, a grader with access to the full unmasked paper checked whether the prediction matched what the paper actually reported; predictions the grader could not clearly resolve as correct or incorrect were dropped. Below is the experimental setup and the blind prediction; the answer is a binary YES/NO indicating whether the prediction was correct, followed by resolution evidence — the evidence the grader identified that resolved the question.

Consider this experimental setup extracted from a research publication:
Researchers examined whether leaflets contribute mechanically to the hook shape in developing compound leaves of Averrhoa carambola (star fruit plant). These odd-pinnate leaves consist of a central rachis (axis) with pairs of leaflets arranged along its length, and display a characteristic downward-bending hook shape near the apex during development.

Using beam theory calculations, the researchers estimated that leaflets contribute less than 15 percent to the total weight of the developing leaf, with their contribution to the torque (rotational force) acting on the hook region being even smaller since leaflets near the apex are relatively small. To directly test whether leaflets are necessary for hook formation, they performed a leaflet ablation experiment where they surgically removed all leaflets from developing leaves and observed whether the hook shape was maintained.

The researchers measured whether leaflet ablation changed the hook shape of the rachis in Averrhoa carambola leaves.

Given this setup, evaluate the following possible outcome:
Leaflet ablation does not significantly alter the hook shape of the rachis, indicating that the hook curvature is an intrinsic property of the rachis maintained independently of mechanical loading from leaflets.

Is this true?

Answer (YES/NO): YES